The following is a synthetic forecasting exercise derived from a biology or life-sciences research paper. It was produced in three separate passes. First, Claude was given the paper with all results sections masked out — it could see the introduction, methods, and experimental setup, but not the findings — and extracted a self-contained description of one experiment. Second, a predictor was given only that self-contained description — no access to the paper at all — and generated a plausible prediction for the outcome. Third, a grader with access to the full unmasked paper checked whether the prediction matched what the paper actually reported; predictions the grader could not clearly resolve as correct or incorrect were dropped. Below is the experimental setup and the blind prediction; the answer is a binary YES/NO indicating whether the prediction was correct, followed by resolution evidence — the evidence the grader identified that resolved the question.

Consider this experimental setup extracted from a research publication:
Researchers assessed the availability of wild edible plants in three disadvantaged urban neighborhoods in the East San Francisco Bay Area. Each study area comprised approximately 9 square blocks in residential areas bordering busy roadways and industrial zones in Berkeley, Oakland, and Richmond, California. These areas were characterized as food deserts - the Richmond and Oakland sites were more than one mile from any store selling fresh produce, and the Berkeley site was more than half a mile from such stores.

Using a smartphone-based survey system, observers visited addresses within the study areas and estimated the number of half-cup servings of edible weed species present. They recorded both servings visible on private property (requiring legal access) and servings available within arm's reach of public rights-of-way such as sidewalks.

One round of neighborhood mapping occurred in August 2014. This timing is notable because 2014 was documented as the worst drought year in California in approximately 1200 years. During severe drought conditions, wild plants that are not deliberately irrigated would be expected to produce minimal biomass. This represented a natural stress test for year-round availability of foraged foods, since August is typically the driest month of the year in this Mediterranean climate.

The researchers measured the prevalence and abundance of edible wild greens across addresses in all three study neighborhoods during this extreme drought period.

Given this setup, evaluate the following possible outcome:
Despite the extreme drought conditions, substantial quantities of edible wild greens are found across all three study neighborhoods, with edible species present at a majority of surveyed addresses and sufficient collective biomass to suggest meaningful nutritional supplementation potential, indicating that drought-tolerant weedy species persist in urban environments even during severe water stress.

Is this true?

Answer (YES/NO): YES